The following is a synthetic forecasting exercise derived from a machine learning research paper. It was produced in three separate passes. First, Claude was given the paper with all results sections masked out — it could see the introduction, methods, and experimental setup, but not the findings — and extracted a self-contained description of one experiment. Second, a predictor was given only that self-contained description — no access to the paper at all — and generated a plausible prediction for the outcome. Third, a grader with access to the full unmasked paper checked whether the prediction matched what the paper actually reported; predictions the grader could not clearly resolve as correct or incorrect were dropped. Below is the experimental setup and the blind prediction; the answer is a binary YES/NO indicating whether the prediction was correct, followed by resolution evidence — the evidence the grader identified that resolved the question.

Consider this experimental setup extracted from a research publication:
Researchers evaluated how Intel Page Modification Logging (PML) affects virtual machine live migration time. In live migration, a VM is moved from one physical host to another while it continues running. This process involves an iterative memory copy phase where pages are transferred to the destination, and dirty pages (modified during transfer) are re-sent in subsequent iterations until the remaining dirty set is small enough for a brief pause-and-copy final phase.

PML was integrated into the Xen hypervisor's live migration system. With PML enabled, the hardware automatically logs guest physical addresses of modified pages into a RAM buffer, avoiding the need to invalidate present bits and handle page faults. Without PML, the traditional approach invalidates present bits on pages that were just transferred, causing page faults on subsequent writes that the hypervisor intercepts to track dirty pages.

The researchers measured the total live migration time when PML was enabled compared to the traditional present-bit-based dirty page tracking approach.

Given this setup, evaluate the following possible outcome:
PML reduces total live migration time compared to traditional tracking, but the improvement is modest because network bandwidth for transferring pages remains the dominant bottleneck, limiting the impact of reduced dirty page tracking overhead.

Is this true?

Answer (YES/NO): NO